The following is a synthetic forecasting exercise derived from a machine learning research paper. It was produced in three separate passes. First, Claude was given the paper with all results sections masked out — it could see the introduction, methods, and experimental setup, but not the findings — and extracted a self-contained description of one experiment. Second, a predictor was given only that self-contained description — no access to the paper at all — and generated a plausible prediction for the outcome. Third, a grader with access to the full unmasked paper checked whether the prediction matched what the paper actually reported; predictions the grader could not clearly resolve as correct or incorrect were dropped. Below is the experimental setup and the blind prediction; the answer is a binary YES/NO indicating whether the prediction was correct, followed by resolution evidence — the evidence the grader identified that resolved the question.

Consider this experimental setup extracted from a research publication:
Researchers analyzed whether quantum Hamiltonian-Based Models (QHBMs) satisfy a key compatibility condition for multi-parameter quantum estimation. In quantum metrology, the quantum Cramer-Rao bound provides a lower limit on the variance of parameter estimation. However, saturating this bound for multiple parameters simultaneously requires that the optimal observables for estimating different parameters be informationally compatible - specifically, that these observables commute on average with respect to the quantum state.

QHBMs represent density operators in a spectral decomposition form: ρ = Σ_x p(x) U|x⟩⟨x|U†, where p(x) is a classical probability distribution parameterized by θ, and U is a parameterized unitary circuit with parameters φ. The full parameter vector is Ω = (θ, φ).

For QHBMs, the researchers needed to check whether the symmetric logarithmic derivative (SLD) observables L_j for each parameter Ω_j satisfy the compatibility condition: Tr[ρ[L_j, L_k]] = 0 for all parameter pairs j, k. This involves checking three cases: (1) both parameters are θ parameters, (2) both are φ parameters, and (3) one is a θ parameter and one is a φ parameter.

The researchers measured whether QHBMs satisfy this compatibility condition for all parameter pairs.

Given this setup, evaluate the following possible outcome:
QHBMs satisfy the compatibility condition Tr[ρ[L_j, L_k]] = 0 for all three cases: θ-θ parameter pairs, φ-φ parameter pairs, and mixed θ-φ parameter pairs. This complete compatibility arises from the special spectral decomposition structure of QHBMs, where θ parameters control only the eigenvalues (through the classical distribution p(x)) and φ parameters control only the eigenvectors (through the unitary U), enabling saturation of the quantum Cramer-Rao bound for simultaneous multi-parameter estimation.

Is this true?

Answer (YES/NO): YES